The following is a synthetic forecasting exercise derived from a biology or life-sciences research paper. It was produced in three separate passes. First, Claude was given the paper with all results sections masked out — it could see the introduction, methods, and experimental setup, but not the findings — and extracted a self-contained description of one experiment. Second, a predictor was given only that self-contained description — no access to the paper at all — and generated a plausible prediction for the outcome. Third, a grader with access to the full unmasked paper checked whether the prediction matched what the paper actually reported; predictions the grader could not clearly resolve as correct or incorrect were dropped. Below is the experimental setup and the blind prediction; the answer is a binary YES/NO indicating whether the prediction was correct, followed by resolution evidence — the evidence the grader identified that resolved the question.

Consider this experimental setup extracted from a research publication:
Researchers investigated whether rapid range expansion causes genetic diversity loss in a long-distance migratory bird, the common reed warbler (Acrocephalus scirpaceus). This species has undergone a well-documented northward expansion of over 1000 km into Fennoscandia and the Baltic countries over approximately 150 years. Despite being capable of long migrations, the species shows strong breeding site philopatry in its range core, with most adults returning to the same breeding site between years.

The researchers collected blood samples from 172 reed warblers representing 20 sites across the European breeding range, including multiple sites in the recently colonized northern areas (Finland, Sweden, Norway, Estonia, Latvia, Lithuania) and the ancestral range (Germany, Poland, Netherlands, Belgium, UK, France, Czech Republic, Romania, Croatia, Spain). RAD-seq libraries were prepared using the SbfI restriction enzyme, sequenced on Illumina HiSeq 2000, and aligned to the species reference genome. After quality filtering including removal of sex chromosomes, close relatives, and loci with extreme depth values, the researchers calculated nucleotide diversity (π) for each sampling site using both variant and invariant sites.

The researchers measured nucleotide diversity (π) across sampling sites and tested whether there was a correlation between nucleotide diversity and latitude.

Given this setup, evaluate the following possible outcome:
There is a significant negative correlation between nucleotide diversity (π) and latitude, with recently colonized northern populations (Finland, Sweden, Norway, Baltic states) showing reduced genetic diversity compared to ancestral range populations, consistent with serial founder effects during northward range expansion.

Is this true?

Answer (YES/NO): NO